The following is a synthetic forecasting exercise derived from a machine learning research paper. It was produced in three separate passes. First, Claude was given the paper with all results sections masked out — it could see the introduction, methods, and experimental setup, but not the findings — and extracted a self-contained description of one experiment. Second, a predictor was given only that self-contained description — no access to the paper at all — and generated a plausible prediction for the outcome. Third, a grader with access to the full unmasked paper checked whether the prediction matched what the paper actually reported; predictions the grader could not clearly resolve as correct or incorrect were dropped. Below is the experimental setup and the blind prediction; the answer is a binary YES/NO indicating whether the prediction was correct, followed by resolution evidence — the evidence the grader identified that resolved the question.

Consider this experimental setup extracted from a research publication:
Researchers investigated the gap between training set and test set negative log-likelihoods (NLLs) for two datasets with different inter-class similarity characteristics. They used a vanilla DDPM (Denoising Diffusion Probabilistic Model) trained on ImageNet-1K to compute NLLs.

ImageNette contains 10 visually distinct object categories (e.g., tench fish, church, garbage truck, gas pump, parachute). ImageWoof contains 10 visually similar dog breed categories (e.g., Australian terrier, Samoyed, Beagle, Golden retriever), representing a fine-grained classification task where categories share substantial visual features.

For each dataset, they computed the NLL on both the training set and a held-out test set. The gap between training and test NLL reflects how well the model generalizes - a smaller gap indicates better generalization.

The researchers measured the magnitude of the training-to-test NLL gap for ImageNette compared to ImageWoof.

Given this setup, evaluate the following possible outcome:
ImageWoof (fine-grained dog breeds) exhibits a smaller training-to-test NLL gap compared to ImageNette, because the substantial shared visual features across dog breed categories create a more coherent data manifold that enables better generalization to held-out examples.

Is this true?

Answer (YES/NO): NO